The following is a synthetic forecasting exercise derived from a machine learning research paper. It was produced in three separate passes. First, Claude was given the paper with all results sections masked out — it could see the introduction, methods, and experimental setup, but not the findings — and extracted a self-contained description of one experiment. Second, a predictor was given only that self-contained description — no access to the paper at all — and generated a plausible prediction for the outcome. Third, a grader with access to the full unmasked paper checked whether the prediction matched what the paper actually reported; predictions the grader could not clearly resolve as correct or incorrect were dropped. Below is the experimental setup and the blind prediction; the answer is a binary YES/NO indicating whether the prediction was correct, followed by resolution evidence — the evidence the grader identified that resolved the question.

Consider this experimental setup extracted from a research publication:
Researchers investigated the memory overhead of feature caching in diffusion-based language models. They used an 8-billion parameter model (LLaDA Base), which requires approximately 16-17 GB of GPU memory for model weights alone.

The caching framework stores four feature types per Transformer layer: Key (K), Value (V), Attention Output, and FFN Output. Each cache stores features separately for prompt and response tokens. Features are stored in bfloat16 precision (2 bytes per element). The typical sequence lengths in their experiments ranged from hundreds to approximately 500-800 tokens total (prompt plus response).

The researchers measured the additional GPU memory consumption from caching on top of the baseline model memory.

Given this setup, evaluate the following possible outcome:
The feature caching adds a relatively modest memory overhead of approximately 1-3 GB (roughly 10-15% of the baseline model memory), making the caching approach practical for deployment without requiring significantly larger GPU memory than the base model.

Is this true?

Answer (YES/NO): NO